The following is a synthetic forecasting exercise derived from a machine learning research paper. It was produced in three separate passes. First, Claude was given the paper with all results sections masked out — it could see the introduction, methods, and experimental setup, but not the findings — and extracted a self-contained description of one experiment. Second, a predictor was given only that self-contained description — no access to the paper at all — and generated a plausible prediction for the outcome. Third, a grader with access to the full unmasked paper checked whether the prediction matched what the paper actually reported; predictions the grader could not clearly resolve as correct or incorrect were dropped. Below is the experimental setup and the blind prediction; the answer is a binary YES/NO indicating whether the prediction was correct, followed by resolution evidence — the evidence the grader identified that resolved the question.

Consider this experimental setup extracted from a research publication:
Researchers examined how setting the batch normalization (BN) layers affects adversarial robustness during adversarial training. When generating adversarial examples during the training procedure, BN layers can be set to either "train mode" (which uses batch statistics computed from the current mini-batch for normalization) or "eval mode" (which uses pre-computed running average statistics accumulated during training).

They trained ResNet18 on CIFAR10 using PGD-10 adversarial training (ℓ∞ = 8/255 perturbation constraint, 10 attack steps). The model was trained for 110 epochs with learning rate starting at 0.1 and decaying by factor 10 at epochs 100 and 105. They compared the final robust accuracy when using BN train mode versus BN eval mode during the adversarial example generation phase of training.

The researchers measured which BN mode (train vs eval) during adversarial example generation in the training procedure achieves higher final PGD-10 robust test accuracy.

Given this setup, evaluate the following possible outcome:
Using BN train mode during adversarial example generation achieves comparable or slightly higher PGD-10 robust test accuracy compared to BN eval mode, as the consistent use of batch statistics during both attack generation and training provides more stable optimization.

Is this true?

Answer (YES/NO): YES